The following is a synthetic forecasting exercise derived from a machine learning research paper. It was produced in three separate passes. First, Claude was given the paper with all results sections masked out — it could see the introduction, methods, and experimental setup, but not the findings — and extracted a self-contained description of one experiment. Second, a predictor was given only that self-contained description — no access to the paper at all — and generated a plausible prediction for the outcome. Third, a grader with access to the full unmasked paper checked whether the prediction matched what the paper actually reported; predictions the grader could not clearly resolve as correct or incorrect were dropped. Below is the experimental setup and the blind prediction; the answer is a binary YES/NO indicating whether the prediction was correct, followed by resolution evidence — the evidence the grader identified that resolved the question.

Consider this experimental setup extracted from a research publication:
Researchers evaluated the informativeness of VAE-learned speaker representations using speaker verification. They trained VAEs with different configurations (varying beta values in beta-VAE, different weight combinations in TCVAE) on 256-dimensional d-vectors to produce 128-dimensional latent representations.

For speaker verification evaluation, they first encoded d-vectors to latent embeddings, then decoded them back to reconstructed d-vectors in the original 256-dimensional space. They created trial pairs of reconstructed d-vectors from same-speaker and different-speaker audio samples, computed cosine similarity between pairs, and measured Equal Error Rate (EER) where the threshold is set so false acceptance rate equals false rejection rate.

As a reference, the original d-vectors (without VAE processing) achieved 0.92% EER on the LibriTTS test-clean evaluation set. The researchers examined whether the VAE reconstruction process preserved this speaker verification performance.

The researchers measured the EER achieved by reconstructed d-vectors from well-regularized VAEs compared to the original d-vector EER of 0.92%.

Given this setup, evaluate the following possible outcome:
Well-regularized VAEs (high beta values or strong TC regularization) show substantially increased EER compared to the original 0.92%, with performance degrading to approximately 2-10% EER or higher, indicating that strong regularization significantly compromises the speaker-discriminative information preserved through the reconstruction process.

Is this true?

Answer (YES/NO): YES